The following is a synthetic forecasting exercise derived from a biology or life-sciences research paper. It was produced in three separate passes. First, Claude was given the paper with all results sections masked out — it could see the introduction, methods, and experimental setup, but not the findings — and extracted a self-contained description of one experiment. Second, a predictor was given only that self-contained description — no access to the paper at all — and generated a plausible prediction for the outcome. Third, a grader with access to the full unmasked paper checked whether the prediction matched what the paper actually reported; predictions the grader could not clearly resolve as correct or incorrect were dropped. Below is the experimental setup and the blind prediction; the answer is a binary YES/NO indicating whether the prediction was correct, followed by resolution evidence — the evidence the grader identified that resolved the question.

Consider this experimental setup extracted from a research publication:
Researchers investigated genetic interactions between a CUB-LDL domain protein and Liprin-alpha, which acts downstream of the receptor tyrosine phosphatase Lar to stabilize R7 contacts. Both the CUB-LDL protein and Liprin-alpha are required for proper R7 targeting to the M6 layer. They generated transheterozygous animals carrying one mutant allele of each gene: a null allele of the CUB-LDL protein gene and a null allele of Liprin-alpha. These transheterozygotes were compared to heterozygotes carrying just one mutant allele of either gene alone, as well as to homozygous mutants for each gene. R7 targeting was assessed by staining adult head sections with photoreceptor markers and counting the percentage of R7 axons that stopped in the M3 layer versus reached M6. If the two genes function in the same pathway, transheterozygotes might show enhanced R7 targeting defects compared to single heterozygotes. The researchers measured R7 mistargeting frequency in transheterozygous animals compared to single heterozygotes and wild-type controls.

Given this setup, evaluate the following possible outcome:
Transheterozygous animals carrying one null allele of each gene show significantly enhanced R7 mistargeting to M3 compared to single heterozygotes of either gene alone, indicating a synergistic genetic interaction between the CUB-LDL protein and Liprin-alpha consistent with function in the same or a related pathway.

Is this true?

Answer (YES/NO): NO